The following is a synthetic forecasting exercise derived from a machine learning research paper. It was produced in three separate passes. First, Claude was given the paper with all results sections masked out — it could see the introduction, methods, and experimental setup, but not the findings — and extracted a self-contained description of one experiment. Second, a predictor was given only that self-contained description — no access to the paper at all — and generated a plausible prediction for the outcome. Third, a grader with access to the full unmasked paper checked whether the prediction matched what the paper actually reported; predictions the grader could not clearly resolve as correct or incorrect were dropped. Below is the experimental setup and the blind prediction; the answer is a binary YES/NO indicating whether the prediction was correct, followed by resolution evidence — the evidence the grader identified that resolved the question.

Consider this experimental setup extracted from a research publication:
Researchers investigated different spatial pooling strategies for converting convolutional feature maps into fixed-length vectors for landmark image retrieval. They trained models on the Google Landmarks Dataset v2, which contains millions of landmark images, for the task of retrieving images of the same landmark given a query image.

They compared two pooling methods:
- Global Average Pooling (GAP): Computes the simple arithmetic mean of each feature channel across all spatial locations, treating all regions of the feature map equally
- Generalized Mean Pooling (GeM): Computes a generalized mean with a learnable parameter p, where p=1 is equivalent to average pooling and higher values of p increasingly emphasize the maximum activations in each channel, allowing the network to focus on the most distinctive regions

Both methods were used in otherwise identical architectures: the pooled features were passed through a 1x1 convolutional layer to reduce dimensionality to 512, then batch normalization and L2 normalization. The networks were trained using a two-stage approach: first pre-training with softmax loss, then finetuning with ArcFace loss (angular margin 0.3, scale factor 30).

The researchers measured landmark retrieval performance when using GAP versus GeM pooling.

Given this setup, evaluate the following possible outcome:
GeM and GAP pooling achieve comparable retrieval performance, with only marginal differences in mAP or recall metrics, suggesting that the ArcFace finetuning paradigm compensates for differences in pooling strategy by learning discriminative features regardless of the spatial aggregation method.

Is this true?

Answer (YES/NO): YES